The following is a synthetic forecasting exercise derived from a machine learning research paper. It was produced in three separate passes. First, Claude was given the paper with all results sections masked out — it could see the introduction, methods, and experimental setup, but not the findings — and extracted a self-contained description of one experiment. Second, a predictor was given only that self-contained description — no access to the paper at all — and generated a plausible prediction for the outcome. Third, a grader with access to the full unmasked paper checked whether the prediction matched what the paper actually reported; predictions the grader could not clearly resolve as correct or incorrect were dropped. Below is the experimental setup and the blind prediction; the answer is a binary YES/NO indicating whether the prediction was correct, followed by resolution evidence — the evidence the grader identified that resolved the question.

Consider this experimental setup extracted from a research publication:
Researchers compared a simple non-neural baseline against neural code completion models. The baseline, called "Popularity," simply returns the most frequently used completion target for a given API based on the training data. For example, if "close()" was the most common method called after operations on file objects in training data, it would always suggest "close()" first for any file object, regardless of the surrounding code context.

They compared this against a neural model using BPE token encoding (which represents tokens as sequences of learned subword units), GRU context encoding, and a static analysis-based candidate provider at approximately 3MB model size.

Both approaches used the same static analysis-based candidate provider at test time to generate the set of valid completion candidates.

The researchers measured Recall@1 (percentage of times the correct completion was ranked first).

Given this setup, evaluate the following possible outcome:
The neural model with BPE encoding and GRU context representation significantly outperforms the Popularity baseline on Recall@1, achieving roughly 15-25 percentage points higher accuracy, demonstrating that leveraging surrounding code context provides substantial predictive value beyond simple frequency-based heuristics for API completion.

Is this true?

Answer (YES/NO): YES